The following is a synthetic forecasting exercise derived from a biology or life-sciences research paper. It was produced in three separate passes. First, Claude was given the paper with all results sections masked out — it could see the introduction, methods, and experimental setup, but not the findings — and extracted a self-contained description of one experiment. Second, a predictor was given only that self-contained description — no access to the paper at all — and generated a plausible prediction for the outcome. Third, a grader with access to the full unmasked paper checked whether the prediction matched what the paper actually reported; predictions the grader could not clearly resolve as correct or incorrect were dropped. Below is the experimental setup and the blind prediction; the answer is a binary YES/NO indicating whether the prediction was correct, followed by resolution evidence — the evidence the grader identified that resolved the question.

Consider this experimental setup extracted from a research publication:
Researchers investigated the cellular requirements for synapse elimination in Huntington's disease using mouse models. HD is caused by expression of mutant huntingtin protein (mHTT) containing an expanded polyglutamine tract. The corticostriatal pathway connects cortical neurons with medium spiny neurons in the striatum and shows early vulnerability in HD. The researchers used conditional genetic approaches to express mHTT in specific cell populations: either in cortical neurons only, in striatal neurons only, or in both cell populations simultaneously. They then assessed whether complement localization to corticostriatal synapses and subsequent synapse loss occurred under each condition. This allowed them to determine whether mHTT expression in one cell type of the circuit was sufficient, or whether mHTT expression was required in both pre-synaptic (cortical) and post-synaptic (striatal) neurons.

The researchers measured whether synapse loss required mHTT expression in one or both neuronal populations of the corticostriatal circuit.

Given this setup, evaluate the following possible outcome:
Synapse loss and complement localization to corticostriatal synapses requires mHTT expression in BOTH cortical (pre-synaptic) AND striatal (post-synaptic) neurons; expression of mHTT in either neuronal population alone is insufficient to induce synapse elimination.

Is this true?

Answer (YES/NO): YES